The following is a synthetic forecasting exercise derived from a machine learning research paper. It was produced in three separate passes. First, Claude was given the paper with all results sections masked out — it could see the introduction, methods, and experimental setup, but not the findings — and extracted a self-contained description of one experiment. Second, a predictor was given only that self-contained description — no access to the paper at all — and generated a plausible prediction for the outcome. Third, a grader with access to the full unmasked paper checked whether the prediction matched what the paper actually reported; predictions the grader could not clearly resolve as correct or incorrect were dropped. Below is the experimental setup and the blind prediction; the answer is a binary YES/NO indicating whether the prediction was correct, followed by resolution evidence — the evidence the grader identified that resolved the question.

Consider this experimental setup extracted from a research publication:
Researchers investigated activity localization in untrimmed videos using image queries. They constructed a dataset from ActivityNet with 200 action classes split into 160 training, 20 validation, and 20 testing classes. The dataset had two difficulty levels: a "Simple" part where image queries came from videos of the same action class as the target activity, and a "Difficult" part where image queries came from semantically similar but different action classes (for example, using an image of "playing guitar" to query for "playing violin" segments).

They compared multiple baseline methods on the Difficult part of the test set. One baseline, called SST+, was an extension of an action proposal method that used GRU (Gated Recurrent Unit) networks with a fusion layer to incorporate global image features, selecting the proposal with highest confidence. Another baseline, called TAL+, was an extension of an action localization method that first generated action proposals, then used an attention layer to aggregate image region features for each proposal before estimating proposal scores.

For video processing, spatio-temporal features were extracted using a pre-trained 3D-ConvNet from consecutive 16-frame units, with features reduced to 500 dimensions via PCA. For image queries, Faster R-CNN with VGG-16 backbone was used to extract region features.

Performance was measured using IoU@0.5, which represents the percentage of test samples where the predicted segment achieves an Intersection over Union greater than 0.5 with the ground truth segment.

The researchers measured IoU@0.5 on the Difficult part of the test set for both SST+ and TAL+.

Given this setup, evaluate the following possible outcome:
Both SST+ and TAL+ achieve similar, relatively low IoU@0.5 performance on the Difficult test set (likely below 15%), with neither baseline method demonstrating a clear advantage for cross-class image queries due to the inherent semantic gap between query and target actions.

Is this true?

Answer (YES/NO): NO